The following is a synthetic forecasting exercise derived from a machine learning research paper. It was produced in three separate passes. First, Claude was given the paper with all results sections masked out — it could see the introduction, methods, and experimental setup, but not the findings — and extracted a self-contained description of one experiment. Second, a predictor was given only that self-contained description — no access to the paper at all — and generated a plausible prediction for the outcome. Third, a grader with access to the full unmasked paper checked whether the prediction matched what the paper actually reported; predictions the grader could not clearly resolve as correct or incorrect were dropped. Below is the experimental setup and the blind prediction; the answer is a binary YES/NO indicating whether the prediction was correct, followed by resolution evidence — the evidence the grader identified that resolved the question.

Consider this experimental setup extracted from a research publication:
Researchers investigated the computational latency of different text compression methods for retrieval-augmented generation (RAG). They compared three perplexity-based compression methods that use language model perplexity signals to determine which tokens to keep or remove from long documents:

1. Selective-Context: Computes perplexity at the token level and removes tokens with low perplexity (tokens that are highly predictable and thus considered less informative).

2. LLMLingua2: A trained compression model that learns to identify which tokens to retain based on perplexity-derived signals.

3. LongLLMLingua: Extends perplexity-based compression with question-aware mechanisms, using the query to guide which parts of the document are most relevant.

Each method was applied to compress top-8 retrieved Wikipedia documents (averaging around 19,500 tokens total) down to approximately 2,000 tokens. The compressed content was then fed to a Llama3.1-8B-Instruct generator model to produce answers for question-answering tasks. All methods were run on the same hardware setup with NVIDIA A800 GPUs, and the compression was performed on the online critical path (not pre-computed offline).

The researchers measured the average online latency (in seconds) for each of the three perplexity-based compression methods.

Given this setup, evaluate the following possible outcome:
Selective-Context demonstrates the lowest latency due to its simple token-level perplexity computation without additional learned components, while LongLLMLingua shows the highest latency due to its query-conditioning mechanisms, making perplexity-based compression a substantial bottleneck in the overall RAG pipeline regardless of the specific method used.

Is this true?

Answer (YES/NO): NO